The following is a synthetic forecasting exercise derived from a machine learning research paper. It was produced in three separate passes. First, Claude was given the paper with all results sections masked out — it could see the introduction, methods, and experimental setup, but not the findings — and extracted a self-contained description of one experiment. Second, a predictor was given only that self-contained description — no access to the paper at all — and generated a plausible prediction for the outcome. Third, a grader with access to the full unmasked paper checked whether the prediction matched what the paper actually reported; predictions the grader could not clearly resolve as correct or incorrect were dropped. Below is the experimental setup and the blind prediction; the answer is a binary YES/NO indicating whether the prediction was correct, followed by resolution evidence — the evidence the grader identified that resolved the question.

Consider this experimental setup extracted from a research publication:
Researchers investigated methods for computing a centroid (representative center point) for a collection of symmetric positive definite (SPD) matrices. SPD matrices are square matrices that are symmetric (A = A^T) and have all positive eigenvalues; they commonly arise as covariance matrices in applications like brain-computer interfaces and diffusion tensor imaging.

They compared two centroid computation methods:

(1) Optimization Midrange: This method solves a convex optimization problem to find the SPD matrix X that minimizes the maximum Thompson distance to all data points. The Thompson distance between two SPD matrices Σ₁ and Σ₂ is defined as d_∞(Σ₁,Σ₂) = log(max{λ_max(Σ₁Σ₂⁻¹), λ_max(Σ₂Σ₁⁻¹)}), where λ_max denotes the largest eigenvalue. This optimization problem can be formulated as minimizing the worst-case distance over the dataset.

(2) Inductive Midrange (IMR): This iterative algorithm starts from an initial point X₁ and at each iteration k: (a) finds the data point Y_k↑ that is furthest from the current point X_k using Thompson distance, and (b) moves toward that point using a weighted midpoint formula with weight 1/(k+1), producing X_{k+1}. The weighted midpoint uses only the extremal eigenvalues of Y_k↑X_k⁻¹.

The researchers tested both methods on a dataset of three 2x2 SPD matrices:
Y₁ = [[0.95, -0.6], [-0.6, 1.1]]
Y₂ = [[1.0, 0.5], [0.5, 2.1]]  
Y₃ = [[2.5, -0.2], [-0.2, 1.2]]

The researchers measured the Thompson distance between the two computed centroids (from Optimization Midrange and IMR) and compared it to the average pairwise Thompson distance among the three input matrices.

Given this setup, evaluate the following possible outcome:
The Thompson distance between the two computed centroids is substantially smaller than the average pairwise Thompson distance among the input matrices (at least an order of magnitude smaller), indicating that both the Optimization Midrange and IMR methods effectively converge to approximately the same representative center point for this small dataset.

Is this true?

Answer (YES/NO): NO